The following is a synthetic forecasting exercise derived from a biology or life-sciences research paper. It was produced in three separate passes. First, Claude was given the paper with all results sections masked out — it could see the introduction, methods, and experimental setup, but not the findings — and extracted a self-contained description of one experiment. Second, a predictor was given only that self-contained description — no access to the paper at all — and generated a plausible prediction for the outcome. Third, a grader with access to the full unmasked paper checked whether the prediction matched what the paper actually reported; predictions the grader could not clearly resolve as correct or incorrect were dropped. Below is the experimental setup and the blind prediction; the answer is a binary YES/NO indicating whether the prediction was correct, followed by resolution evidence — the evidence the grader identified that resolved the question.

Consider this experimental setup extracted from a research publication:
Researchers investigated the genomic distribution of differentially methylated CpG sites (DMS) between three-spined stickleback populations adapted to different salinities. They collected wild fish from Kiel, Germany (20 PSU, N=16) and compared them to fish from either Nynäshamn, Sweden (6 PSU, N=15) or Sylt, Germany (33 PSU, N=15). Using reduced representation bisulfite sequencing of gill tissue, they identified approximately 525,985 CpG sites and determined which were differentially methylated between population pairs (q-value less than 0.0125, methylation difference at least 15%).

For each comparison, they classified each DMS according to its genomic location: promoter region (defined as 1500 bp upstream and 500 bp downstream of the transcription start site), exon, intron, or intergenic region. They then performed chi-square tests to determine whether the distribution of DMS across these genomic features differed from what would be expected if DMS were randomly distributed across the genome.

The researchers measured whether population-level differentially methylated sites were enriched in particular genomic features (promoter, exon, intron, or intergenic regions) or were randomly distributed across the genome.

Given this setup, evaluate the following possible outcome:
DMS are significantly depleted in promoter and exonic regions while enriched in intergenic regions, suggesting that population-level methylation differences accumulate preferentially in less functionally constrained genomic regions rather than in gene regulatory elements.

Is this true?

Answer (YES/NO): NO